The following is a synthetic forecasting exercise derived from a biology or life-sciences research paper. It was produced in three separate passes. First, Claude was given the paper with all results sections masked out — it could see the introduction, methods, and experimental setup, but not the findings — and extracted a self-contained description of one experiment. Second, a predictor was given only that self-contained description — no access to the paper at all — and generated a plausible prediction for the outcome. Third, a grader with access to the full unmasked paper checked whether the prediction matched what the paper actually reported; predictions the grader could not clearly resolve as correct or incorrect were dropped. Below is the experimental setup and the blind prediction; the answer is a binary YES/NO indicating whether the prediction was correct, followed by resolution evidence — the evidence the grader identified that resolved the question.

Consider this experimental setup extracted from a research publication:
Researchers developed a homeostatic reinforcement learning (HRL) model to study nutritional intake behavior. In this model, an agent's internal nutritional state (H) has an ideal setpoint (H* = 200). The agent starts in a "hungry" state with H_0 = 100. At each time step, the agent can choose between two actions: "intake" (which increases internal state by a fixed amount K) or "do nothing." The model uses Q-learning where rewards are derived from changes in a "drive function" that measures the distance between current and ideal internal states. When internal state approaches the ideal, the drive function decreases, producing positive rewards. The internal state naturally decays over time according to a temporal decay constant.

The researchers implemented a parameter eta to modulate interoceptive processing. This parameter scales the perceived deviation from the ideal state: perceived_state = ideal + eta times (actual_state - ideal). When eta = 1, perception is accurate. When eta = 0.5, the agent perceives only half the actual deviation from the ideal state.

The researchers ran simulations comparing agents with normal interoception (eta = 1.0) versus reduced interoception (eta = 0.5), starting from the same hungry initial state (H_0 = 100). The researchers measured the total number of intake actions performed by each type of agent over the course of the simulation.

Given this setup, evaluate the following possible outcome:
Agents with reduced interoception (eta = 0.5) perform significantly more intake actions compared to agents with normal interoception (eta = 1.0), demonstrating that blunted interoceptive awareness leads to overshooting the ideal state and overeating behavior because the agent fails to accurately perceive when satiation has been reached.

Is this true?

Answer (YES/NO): NO